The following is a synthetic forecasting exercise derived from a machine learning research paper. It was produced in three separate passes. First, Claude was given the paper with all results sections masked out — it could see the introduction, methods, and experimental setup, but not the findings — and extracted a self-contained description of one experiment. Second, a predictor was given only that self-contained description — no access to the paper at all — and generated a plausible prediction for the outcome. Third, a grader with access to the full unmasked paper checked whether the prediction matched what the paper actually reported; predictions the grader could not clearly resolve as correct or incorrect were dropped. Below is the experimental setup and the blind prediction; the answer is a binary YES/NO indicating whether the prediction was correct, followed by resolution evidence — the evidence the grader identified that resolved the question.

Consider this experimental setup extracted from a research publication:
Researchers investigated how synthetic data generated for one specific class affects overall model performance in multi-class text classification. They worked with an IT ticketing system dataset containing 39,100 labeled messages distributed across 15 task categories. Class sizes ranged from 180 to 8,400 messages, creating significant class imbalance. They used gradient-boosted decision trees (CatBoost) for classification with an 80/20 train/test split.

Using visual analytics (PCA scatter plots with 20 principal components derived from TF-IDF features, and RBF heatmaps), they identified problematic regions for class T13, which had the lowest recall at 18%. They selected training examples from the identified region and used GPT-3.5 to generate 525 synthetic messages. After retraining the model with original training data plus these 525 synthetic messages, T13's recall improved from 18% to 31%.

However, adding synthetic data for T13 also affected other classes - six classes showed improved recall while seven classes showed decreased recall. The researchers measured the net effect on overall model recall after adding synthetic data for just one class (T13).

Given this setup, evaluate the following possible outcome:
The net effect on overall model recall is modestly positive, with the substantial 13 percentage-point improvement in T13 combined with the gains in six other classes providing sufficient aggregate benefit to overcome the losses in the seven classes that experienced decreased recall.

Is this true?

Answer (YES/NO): YES